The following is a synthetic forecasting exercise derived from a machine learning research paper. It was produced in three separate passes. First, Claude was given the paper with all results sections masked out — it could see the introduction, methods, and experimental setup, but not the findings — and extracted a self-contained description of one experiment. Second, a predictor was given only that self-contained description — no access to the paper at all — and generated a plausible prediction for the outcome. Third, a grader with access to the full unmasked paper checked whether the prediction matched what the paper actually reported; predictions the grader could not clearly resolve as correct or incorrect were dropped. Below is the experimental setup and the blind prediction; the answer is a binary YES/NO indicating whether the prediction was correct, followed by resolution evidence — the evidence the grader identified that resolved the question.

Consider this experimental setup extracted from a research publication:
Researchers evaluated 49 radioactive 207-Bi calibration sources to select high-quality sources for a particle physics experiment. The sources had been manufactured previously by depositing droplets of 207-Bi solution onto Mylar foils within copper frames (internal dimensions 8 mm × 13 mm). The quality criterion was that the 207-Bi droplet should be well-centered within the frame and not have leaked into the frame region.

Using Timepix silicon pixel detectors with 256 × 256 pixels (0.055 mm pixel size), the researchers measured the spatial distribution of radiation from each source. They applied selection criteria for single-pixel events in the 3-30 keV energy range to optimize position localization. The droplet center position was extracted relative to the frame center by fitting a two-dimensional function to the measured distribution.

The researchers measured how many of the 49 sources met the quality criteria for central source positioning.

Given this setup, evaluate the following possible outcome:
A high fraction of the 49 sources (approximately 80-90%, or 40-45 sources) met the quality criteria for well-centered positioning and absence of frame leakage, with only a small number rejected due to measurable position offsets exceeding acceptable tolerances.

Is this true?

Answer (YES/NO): YES